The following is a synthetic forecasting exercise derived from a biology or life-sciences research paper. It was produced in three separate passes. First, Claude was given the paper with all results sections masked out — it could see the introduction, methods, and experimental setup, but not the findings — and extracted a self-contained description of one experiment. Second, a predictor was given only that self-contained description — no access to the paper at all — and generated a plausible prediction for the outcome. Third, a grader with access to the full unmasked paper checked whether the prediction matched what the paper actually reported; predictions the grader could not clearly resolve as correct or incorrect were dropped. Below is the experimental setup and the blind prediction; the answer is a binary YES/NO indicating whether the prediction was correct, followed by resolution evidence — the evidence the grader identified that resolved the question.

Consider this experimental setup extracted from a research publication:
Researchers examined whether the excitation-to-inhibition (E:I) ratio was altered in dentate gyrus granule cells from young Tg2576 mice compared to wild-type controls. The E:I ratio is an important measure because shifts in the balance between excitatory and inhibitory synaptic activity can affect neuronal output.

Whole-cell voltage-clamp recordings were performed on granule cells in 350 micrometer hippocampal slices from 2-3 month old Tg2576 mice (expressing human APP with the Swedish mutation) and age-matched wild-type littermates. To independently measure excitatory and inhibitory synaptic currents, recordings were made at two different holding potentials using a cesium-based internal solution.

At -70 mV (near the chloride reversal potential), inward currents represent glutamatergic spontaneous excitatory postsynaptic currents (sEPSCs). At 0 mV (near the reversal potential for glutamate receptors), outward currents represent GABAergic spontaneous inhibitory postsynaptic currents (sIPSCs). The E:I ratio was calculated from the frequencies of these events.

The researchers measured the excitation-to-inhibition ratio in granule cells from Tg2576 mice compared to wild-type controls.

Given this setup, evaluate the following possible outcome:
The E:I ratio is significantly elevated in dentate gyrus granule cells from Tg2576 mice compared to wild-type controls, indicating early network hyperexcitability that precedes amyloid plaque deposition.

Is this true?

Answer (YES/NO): YES